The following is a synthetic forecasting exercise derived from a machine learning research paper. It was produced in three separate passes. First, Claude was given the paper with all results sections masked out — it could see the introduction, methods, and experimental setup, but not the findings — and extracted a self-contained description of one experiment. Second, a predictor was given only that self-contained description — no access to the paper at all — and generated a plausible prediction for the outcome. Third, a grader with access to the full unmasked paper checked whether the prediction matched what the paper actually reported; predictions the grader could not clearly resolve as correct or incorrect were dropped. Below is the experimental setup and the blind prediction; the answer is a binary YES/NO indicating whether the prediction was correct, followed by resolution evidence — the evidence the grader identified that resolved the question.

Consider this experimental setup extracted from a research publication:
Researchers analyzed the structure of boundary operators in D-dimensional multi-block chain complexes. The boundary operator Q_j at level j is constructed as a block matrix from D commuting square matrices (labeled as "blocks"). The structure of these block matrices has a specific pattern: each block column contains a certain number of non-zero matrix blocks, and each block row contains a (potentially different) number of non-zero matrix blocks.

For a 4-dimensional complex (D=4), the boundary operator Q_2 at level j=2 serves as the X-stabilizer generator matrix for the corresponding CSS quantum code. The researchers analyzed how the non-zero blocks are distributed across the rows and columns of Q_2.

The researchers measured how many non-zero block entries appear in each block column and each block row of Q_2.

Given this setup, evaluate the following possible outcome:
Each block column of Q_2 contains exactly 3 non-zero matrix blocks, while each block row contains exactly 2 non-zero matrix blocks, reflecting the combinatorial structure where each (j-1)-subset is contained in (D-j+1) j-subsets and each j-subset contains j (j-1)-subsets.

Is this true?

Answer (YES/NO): NO